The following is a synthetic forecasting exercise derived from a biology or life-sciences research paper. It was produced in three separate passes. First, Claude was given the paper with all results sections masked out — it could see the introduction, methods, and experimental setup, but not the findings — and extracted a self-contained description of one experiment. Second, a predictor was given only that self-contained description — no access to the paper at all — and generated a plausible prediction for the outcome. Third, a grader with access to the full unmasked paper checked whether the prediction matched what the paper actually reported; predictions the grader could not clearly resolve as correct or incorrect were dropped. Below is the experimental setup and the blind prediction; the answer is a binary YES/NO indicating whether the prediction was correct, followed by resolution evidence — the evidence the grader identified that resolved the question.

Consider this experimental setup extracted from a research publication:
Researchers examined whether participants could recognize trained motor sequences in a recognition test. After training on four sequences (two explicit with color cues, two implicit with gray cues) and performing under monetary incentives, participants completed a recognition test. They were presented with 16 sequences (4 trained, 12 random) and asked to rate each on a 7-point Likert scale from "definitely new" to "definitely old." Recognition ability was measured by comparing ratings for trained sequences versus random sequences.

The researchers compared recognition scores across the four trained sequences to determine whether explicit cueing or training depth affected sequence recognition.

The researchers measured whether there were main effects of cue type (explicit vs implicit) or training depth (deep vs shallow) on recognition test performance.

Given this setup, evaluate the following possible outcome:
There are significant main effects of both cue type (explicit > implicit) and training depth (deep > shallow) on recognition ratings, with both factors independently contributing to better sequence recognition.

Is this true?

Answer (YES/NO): NO